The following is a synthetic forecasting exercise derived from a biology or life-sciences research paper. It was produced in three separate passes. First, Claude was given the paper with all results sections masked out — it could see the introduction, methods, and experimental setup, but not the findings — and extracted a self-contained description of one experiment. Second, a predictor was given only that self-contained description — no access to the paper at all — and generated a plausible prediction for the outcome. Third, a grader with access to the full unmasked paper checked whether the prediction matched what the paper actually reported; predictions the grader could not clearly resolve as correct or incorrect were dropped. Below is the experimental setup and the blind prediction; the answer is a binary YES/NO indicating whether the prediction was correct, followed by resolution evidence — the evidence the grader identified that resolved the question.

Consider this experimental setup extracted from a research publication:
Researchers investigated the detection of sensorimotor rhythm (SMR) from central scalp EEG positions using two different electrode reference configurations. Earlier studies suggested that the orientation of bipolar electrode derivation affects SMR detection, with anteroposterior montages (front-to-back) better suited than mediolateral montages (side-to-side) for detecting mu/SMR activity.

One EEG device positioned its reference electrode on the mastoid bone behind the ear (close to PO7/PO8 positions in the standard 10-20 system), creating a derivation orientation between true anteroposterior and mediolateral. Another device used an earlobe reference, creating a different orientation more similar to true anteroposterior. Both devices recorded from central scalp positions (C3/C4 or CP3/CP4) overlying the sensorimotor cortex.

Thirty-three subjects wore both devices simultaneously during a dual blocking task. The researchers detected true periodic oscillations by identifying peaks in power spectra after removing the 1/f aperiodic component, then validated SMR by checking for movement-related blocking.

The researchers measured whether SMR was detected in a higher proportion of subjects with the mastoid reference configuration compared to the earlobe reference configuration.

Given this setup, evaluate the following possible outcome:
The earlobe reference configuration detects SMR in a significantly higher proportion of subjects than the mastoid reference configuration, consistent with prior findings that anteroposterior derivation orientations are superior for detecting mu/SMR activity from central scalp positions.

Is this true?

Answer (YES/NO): NO